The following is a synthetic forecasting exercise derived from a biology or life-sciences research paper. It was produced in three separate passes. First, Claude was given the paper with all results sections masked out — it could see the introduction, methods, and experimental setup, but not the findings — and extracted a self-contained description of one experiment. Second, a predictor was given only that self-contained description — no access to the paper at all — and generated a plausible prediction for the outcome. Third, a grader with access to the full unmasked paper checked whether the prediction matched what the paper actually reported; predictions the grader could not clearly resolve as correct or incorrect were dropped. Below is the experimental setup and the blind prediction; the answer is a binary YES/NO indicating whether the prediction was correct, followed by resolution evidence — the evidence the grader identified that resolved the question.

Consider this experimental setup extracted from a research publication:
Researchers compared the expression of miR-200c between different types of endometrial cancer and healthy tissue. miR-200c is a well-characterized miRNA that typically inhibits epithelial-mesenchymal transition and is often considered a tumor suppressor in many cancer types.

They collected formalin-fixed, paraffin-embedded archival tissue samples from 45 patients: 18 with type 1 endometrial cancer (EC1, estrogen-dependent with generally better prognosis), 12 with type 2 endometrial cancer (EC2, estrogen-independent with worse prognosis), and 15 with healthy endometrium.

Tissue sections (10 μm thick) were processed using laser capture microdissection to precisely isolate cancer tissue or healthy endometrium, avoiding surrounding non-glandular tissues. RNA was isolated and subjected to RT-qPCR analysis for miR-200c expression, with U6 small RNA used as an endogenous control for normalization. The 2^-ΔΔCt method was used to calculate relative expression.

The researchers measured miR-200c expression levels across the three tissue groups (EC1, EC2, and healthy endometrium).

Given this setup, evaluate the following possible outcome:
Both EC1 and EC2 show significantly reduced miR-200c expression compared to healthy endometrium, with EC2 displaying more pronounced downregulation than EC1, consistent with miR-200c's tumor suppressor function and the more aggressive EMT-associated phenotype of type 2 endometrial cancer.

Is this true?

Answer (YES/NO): NO